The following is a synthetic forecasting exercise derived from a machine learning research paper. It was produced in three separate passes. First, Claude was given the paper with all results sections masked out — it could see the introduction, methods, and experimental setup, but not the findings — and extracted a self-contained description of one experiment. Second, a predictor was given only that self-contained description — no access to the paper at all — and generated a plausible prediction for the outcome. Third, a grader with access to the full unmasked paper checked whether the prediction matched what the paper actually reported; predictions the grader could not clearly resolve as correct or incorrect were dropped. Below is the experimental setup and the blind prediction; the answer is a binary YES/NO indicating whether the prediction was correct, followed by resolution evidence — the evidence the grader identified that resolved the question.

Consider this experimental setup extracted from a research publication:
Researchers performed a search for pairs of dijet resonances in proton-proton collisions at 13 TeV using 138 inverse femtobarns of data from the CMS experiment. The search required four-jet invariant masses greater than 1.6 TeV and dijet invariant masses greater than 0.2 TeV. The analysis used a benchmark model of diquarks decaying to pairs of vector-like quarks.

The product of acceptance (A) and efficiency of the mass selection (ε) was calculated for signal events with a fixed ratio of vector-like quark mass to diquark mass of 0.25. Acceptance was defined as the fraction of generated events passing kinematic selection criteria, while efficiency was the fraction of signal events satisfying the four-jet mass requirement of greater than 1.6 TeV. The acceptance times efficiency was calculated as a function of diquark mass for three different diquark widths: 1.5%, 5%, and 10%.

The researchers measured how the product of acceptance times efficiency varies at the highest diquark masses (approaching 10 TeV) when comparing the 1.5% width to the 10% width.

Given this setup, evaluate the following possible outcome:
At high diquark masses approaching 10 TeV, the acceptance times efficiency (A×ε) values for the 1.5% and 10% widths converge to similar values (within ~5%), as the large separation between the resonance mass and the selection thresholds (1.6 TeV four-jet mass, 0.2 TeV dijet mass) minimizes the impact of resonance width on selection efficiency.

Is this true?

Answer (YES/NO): NO